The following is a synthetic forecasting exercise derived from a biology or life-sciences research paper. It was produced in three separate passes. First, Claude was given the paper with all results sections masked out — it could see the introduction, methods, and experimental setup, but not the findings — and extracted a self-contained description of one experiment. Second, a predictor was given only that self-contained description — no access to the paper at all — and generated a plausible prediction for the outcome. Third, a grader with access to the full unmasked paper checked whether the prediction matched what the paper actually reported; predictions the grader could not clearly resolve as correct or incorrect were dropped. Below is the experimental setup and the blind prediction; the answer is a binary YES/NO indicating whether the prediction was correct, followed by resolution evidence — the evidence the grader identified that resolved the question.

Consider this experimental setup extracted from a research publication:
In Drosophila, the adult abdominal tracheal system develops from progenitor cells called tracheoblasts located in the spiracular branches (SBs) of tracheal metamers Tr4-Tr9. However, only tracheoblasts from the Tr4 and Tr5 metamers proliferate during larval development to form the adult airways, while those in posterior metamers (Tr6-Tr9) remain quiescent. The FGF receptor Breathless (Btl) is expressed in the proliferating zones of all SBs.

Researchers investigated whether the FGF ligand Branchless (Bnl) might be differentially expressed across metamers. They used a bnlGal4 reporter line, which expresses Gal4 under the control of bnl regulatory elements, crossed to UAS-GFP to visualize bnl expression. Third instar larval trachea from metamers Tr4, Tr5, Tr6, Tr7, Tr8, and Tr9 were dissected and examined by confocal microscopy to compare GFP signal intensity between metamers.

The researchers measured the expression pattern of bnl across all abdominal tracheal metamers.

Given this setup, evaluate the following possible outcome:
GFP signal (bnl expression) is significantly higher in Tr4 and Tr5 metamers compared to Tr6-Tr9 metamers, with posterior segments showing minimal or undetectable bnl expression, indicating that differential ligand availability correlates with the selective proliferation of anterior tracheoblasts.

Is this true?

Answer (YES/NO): YES